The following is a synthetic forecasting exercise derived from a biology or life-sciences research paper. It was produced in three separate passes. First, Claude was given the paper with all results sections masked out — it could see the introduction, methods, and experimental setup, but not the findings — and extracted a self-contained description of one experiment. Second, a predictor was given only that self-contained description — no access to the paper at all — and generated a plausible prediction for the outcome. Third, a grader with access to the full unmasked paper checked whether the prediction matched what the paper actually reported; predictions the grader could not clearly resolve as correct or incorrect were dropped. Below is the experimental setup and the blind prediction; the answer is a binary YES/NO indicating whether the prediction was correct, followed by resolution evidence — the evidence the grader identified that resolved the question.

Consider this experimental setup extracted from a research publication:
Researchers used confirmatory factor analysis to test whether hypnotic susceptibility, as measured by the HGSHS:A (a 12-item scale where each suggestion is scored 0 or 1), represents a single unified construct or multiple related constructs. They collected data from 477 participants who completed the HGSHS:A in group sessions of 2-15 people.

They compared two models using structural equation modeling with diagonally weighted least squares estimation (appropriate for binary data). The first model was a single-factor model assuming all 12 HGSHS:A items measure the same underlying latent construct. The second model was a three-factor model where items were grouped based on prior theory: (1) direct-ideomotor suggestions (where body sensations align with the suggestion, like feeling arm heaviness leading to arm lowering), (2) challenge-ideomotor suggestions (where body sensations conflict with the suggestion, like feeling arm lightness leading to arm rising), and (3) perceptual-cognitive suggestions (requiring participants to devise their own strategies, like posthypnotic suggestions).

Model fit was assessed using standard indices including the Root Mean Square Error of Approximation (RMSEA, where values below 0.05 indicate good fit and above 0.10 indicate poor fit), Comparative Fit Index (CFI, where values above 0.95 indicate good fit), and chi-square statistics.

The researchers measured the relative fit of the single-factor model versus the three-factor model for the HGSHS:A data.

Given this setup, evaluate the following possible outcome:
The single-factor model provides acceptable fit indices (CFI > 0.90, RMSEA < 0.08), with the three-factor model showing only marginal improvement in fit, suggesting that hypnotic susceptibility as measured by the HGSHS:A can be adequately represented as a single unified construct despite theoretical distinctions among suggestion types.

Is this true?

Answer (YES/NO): NO